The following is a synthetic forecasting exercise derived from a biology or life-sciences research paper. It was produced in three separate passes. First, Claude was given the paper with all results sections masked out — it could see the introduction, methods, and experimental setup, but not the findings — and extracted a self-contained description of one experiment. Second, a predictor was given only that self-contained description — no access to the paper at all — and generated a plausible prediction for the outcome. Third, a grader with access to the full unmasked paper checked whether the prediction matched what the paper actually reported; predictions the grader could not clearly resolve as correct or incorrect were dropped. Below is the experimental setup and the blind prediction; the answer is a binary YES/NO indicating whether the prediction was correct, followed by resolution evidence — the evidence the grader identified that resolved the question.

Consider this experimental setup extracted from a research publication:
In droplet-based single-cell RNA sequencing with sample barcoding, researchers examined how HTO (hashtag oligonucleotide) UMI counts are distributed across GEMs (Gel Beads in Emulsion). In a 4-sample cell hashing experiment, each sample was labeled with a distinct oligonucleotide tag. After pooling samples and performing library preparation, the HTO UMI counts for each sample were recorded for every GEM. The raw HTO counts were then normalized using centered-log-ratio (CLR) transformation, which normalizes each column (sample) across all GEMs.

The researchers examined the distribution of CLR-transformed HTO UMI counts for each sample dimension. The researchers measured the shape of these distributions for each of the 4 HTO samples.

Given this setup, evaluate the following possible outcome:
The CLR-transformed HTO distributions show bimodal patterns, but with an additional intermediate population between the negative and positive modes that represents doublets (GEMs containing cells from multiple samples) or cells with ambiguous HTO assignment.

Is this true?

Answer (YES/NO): NO